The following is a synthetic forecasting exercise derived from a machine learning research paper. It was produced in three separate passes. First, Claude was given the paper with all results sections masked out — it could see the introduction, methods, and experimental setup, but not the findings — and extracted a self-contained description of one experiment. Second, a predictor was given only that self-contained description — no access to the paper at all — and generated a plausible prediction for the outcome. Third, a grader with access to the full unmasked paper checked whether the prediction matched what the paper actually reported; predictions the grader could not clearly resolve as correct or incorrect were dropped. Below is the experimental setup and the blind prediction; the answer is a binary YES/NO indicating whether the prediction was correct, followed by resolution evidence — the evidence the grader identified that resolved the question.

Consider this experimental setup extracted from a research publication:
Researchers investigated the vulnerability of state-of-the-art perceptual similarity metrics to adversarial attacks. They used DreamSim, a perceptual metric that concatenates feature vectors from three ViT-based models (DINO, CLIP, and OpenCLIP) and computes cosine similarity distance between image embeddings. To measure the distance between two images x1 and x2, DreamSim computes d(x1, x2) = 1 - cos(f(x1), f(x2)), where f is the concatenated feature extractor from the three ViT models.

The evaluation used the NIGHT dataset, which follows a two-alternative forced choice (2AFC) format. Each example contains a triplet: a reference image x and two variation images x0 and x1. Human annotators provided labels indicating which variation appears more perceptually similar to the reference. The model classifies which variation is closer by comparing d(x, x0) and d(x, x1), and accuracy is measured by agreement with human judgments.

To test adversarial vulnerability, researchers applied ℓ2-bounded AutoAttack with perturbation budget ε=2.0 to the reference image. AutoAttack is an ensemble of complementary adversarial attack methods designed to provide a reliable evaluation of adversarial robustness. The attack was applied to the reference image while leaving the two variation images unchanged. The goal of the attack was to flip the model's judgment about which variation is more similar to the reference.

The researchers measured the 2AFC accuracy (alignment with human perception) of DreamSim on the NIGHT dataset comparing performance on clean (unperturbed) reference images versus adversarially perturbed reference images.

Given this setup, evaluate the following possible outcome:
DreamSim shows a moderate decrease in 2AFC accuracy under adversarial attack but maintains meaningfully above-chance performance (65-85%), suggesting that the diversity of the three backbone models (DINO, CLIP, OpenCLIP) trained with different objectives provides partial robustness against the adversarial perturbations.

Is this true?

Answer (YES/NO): NO